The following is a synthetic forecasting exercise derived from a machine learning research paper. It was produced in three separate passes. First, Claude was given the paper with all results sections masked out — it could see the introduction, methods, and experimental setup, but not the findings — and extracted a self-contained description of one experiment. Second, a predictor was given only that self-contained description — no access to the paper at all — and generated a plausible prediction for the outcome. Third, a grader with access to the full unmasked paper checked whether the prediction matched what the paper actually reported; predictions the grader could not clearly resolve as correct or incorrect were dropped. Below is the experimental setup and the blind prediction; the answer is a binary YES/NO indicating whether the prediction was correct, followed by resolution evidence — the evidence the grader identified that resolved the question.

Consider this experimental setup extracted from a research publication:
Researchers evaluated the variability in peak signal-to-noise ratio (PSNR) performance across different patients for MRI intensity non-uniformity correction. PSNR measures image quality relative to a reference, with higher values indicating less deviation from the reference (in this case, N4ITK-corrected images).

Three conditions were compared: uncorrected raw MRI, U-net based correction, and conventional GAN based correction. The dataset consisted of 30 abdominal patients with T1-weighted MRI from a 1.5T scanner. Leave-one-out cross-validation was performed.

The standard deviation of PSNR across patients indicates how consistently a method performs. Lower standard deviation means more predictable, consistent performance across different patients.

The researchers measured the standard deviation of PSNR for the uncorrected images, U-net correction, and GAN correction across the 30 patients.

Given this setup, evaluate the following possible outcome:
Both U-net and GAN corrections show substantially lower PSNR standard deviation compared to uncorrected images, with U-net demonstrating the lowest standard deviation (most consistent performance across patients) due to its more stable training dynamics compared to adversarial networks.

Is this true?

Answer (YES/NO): NO